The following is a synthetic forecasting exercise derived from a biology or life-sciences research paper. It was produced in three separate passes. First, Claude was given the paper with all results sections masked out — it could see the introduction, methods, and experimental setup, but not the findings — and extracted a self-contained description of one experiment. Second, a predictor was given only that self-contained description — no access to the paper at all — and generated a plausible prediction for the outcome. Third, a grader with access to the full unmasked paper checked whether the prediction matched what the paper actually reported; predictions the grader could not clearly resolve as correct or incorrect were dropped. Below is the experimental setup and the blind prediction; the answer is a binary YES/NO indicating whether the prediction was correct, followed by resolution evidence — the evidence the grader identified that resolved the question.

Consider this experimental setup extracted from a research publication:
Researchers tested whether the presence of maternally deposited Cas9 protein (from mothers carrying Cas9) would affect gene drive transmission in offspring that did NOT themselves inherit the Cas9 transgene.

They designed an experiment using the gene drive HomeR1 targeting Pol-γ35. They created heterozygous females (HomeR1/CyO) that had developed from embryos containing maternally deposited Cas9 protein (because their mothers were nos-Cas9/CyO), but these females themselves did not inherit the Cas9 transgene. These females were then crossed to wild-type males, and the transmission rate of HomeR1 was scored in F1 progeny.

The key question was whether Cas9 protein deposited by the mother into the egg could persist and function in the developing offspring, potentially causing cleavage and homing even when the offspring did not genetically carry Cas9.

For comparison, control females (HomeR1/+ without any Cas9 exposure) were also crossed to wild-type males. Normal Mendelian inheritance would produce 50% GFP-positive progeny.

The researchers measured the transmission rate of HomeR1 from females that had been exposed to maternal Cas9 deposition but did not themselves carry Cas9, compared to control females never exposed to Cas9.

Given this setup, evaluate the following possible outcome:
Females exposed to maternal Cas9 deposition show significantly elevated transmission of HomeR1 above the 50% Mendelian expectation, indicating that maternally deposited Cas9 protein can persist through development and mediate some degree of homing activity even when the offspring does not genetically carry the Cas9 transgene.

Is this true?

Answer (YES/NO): YES